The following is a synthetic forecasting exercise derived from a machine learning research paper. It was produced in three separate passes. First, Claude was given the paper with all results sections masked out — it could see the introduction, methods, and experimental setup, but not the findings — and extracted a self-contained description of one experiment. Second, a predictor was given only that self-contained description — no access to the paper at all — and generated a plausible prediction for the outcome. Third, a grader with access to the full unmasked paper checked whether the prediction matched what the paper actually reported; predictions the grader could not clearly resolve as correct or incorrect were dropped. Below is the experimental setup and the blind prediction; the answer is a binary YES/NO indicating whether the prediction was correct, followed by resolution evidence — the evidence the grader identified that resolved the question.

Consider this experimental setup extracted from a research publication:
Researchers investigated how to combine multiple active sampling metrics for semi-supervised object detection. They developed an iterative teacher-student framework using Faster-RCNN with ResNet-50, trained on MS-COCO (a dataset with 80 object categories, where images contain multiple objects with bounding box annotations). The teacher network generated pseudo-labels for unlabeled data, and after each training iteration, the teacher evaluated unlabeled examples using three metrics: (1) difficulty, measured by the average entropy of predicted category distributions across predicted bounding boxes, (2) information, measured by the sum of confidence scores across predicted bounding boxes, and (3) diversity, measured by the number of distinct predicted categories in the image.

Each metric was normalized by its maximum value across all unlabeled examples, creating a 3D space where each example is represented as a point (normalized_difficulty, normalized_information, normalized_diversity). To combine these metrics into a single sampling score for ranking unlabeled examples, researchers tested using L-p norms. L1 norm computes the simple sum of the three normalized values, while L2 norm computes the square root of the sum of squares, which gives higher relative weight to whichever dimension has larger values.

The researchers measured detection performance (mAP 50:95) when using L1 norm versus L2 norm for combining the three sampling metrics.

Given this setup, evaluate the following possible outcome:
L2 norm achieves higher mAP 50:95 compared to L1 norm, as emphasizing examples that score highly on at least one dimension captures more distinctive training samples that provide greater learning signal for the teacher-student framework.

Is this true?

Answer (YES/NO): NO